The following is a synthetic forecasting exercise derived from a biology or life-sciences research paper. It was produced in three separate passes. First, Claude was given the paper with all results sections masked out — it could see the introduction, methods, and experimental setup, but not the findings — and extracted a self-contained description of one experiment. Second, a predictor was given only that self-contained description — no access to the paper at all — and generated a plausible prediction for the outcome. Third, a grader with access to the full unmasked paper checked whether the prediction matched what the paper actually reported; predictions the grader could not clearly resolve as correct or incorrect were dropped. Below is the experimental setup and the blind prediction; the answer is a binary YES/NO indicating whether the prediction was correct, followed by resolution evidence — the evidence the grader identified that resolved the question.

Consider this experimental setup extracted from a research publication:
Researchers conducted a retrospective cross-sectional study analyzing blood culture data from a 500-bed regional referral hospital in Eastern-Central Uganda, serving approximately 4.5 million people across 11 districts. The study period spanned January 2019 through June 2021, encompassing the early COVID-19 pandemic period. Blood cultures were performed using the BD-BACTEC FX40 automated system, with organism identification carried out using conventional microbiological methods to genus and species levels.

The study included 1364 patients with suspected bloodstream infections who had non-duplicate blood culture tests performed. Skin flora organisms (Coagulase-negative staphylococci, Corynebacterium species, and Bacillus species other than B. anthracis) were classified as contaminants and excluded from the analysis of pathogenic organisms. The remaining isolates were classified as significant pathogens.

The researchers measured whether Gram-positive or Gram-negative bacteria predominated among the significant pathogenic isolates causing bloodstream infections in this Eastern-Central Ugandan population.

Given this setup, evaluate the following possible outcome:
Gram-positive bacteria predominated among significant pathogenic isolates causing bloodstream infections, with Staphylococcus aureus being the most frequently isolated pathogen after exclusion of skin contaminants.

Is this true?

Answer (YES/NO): YES